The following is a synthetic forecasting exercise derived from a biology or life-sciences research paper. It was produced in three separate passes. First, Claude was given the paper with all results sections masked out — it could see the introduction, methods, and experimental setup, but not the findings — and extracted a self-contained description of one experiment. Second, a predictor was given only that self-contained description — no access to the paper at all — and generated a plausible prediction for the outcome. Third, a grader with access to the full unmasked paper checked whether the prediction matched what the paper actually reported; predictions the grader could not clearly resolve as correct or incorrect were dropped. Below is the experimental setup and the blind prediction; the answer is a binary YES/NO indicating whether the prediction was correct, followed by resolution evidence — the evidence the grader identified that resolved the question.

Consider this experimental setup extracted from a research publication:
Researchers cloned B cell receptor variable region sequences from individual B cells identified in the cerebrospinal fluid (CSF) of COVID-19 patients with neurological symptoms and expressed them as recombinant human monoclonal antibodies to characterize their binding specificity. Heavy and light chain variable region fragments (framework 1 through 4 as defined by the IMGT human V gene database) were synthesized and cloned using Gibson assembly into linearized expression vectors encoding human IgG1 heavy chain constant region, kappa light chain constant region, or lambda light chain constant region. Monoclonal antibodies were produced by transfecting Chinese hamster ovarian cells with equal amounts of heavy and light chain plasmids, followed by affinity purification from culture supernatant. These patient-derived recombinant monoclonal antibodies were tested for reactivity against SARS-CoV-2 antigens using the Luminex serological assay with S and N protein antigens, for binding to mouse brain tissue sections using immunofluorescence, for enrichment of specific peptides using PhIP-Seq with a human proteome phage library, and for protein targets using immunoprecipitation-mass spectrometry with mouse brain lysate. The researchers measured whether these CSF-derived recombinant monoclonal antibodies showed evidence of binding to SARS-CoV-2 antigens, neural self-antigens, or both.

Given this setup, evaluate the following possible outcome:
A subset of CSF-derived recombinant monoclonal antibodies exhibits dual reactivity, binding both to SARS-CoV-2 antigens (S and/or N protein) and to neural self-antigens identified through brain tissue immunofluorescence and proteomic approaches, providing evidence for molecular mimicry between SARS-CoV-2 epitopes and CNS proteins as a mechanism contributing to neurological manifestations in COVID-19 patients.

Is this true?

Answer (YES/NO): YES